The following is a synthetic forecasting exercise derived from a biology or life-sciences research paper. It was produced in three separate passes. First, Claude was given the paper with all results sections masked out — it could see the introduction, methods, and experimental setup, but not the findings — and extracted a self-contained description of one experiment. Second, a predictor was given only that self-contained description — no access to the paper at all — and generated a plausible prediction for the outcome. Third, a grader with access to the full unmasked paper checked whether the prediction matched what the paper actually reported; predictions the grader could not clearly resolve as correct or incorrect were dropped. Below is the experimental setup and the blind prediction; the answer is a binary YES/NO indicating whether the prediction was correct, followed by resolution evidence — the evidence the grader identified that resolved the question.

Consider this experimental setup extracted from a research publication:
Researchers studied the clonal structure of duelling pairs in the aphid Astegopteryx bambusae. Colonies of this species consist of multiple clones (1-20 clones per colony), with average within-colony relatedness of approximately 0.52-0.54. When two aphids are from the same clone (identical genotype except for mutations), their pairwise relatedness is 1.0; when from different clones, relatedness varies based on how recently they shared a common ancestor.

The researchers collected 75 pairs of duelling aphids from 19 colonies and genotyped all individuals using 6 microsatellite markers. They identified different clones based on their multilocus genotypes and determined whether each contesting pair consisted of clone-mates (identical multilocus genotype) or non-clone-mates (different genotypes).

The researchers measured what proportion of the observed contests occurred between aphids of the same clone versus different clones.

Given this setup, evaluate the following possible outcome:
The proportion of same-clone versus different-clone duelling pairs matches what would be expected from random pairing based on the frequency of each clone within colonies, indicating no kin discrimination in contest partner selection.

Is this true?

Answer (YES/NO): YES